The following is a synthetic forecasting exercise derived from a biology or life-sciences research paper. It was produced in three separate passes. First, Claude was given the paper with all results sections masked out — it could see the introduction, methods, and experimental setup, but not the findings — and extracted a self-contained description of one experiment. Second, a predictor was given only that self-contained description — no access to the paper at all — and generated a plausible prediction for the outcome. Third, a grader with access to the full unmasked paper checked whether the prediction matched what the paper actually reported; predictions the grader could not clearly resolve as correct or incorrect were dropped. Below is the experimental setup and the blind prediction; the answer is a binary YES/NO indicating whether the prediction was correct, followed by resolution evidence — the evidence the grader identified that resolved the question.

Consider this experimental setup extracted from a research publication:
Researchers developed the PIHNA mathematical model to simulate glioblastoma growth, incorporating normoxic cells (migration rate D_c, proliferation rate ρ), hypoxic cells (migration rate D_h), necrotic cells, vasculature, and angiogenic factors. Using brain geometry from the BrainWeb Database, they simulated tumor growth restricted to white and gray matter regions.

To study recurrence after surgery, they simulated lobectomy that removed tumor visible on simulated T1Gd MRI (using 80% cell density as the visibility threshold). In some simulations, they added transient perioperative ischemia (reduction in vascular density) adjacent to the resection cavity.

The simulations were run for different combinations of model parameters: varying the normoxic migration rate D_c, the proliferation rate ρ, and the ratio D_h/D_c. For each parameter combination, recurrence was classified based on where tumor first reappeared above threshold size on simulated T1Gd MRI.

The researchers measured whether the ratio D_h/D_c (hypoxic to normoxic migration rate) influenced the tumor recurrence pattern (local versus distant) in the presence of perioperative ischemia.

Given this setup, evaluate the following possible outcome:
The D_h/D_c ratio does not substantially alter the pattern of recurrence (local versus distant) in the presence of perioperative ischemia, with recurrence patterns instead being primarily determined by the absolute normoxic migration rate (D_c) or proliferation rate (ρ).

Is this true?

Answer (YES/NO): NO